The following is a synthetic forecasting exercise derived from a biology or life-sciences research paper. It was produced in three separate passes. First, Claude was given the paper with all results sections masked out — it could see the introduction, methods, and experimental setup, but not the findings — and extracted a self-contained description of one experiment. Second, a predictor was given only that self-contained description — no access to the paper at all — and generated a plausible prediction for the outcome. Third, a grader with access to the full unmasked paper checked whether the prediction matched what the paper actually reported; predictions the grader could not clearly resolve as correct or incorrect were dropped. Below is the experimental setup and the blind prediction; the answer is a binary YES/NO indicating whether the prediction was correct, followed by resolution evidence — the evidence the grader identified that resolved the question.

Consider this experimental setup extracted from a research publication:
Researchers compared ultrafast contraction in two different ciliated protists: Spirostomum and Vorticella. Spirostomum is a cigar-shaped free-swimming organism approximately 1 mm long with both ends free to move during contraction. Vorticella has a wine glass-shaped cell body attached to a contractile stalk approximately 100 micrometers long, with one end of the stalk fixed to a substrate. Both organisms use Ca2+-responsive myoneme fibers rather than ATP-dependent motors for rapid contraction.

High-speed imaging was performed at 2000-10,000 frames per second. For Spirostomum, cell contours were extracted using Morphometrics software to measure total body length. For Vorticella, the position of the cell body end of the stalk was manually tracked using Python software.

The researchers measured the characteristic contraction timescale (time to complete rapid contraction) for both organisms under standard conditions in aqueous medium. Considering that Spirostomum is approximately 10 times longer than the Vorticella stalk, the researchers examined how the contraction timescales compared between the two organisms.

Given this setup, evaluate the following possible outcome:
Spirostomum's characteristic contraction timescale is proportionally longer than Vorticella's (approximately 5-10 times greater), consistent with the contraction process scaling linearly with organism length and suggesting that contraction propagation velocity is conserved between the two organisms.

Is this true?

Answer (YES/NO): NO